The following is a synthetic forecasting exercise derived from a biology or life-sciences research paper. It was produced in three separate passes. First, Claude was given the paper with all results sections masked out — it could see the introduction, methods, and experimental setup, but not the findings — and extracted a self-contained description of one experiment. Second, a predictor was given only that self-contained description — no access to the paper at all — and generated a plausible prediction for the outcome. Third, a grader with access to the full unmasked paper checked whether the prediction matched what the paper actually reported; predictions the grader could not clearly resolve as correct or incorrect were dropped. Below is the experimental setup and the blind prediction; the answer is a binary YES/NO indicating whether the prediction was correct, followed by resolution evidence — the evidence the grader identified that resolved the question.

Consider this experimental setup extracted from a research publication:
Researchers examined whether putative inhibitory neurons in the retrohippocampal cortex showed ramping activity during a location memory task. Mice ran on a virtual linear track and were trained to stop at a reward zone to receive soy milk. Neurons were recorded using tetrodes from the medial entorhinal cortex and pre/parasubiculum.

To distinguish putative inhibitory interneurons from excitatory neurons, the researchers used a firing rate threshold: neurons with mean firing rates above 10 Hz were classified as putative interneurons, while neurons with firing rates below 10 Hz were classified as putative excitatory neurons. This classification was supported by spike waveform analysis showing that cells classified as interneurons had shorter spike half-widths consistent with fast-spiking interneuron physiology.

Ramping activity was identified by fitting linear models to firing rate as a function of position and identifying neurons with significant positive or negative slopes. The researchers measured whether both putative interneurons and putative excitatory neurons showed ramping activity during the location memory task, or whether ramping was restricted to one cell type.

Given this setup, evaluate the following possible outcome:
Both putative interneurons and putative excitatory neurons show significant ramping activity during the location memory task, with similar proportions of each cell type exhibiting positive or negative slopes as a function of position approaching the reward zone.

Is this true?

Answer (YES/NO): NO